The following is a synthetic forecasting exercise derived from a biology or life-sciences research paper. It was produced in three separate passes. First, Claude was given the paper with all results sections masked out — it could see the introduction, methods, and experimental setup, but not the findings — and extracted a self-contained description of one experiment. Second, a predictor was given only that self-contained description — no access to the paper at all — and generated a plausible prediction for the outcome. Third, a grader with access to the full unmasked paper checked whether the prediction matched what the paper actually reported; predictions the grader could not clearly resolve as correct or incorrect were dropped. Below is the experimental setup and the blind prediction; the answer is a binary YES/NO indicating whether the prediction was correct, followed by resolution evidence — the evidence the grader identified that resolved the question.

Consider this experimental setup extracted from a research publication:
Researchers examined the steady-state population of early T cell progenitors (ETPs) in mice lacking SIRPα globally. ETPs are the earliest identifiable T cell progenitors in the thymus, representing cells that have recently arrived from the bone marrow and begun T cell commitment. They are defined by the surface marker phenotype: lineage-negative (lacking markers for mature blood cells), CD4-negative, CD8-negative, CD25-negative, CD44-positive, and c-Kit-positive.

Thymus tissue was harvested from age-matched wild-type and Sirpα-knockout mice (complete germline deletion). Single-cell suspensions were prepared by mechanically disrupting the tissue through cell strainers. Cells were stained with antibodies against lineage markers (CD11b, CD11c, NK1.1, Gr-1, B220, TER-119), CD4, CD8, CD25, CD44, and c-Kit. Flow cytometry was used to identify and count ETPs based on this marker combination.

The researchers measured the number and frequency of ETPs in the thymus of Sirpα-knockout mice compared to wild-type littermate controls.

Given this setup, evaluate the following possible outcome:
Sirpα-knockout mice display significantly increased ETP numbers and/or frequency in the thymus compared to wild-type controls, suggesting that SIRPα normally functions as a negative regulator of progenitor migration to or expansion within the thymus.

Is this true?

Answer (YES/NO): NO